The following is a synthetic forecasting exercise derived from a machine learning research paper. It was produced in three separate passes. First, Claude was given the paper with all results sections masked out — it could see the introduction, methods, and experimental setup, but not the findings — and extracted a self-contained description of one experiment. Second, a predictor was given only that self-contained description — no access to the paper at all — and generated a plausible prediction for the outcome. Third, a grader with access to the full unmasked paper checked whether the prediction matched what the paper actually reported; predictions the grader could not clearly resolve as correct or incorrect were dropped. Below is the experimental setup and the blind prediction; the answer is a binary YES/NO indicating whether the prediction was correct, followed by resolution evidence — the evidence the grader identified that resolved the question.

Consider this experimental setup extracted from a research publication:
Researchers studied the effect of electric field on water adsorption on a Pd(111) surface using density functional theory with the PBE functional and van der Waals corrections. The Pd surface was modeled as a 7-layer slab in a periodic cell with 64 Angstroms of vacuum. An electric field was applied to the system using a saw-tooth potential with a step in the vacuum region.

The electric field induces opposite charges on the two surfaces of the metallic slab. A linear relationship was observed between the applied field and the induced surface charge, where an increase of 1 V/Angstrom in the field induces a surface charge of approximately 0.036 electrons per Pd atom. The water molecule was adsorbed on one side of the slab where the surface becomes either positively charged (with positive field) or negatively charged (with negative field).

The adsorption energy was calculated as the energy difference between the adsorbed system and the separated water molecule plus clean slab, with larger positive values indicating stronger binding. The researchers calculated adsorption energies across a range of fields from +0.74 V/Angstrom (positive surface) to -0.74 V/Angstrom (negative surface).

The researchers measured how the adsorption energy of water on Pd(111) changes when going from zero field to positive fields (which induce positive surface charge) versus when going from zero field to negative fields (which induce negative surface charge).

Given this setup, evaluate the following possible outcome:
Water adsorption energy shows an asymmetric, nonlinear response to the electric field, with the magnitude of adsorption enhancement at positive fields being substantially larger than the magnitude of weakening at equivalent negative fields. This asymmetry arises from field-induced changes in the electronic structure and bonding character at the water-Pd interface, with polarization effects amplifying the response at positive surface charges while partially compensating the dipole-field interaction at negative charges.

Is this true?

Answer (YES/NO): NO